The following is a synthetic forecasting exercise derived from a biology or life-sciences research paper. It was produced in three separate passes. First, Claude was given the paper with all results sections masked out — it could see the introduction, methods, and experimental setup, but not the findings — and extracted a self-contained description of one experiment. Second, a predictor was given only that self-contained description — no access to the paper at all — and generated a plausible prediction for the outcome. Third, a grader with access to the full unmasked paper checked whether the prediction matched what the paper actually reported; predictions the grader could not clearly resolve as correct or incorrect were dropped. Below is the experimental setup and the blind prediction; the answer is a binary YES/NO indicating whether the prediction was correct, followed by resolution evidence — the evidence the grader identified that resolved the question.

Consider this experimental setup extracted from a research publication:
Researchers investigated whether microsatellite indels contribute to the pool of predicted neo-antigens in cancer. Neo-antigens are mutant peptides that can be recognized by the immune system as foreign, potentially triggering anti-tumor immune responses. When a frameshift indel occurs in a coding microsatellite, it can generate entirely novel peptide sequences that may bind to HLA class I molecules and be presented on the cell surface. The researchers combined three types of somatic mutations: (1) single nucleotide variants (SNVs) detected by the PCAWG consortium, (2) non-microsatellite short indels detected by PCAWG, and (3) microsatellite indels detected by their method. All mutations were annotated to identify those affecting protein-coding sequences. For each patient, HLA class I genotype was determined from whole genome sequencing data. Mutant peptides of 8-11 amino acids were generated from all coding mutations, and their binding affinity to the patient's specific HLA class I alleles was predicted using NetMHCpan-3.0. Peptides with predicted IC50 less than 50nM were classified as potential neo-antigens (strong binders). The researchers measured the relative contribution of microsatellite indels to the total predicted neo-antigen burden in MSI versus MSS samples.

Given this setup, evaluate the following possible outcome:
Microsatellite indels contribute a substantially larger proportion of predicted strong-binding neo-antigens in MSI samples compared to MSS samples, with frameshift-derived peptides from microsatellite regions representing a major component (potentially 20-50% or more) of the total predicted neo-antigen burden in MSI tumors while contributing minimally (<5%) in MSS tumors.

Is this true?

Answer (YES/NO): NO